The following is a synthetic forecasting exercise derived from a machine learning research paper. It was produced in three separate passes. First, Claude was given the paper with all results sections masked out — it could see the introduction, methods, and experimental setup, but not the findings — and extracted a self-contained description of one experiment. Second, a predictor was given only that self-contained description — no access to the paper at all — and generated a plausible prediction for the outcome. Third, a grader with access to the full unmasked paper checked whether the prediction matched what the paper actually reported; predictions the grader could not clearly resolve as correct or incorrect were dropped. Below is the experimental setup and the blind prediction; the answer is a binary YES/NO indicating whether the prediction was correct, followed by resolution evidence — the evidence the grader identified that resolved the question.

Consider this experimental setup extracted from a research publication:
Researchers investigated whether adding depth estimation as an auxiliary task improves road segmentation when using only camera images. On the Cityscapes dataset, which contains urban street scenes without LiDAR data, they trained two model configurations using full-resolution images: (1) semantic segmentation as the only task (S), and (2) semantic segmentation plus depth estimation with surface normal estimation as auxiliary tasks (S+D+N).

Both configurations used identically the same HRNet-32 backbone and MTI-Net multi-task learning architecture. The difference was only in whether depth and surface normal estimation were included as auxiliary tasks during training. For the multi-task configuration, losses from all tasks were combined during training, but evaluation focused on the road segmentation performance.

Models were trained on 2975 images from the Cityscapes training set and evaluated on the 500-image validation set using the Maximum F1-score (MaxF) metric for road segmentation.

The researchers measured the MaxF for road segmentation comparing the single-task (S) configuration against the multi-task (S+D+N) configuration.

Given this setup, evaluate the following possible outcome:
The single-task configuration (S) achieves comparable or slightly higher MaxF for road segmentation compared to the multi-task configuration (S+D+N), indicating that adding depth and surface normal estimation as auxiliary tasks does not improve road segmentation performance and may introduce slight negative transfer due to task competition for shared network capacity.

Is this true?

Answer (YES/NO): NO